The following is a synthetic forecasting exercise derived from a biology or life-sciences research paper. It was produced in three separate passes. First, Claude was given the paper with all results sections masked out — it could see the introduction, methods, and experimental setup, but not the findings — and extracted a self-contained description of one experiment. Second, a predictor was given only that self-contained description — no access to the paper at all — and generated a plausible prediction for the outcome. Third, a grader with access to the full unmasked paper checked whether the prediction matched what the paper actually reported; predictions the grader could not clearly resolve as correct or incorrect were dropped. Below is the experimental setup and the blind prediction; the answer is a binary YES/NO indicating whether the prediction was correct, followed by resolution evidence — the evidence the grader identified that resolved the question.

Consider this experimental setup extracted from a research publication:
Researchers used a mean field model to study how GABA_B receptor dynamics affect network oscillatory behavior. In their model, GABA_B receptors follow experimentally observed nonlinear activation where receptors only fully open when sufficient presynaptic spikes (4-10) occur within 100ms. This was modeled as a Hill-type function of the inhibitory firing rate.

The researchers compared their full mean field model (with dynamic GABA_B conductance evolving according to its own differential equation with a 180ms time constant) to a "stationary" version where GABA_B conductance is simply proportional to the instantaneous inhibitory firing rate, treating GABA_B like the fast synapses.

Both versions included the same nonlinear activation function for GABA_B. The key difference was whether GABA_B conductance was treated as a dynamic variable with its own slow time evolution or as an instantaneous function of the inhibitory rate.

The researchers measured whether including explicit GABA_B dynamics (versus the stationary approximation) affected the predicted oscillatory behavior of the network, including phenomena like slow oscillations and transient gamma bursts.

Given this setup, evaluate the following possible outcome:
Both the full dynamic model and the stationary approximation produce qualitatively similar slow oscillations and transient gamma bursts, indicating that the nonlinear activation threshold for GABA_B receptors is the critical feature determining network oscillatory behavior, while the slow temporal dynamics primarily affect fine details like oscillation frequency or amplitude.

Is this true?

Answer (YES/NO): NO